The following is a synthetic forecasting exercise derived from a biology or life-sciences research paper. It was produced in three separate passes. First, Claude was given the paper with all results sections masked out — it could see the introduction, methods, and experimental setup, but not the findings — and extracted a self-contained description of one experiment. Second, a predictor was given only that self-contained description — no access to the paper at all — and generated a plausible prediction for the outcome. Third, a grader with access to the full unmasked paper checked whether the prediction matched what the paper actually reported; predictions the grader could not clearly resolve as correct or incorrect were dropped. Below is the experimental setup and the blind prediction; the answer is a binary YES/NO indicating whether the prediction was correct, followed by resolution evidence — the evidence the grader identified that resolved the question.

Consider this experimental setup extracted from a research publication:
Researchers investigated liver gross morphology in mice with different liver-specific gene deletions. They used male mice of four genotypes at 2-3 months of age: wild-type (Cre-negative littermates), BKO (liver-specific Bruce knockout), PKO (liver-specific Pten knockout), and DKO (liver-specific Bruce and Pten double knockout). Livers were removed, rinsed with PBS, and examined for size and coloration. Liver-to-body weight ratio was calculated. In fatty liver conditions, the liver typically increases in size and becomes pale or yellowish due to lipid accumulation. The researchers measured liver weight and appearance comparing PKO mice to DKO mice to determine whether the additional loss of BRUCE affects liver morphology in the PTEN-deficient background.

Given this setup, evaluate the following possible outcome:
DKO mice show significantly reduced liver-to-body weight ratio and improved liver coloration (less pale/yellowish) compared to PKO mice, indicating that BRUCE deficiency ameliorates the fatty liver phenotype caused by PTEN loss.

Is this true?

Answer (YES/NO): NO